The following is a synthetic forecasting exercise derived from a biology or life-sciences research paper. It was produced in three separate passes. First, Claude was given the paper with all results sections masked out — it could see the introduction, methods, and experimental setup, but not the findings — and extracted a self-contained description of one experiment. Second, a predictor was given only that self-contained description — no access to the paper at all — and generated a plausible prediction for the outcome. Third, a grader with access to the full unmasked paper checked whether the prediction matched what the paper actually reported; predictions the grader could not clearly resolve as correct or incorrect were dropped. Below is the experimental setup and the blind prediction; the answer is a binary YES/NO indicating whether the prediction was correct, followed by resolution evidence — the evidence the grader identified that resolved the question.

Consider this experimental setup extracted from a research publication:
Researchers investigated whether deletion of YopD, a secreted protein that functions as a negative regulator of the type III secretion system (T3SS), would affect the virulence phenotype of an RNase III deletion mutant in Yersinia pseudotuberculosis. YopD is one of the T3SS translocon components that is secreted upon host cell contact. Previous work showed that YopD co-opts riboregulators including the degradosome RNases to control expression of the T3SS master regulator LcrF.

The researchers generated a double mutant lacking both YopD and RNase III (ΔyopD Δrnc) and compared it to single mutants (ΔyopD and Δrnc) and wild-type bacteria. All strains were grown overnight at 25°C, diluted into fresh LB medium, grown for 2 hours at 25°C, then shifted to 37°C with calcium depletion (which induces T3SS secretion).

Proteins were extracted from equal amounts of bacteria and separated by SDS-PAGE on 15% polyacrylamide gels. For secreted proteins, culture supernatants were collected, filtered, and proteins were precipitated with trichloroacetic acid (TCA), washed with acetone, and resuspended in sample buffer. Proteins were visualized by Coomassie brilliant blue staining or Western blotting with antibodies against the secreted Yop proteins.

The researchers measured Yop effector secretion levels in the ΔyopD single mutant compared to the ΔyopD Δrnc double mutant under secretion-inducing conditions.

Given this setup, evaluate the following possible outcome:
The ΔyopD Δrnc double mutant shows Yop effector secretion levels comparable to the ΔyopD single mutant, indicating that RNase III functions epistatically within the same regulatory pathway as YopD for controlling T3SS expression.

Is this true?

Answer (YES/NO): NO